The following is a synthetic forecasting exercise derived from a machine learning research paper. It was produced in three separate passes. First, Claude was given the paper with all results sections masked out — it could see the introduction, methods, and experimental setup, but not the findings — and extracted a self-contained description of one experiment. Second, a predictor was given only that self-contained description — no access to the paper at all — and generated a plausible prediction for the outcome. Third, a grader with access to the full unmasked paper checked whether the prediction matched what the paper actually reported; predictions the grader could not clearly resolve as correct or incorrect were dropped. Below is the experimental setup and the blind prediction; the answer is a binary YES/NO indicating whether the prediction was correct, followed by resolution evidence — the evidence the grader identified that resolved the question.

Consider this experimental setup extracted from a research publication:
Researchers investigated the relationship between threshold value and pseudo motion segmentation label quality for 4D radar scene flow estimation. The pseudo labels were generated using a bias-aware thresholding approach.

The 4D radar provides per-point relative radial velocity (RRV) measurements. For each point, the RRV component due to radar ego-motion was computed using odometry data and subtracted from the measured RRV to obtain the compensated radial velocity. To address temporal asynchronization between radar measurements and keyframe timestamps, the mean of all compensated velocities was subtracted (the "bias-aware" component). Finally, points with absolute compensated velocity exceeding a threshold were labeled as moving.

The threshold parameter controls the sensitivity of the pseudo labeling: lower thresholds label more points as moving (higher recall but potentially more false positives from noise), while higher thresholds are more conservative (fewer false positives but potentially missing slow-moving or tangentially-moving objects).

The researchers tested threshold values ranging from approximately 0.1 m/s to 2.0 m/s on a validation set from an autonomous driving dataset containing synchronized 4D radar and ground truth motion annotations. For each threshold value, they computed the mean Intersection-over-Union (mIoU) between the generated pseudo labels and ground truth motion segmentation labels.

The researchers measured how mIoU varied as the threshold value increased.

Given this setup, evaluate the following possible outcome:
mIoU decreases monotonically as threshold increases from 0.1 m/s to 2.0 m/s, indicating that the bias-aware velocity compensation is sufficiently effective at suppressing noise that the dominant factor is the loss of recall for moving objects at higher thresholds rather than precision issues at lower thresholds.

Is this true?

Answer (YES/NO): NO